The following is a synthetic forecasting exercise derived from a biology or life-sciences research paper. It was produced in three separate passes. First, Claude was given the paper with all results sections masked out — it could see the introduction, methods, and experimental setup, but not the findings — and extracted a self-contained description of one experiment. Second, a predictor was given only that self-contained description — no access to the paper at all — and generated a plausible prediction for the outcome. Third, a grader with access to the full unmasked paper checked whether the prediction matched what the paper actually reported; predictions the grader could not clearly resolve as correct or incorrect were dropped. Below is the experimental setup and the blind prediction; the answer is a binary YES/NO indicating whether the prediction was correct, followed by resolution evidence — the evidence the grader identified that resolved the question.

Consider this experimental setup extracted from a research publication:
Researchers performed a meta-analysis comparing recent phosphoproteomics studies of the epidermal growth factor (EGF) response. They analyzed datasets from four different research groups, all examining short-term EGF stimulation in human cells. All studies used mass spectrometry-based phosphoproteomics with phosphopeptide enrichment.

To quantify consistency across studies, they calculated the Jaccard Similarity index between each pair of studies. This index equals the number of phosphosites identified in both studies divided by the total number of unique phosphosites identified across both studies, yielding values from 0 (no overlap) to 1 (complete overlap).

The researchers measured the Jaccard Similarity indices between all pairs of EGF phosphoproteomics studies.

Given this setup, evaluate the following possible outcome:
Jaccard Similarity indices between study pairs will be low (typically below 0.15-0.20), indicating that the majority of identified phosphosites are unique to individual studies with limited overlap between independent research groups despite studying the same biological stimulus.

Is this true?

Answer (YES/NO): NO